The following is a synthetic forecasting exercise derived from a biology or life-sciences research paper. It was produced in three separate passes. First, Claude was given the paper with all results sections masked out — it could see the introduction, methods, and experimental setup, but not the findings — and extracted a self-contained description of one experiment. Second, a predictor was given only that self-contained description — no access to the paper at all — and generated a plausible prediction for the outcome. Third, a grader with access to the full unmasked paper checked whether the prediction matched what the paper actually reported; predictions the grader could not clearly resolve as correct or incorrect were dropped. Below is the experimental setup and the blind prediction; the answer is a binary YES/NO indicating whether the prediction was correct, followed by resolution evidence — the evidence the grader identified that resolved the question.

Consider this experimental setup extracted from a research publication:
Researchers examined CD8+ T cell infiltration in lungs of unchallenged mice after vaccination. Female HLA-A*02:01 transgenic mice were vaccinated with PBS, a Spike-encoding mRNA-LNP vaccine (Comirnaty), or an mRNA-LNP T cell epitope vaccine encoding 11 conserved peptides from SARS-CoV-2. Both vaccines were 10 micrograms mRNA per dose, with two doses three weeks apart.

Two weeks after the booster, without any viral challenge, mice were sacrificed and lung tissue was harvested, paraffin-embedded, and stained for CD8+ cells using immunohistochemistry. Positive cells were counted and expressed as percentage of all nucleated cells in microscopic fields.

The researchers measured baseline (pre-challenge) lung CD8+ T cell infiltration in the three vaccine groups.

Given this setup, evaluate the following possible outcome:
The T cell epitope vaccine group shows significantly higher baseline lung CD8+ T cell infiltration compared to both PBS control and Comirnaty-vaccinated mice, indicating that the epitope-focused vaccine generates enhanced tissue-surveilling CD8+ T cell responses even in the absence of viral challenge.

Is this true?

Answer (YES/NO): NO